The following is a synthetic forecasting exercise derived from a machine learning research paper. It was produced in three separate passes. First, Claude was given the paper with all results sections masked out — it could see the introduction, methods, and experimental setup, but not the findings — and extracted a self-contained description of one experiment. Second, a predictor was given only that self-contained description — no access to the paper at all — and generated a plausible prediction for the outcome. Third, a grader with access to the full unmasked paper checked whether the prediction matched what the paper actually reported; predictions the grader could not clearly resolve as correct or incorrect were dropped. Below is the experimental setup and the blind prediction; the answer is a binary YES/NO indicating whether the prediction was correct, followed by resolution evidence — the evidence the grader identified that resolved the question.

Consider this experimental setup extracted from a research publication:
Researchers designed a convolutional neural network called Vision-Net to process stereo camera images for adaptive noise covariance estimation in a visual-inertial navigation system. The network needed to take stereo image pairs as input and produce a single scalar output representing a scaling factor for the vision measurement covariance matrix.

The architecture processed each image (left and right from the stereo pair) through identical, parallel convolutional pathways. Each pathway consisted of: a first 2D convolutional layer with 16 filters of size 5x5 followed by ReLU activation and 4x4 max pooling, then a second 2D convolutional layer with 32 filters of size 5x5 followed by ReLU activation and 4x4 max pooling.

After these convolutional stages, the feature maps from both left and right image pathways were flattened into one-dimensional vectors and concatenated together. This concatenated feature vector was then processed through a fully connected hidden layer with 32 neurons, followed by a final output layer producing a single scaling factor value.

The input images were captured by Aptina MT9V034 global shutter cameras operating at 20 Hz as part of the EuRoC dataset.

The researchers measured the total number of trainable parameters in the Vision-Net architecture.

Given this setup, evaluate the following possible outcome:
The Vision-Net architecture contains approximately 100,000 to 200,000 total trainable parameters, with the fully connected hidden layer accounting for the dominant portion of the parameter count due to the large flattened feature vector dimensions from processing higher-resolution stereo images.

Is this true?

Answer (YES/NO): NO